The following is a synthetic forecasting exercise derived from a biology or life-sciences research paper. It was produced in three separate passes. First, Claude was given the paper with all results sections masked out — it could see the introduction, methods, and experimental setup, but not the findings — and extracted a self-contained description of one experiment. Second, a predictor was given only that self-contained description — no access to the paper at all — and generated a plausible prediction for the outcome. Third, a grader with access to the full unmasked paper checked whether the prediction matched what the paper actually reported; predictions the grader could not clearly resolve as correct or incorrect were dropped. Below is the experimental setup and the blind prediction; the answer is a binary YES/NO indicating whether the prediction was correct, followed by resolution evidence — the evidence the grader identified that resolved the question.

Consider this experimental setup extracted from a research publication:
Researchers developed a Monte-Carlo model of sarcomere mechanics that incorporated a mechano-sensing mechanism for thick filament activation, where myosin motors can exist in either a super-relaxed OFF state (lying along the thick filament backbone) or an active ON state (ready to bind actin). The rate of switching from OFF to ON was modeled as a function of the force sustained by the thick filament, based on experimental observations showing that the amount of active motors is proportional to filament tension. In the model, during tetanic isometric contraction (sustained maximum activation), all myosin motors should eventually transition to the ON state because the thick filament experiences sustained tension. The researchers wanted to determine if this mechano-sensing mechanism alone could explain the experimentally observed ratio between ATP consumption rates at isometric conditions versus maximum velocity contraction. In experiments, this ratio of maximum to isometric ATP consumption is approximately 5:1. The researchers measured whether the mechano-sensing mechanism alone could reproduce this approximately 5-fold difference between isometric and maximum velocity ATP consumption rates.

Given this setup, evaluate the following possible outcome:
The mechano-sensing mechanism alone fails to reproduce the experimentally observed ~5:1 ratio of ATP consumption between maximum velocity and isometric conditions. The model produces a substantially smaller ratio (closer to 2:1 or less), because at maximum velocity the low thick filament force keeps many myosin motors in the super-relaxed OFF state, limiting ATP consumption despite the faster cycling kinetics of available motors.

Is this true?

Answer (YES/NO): YES